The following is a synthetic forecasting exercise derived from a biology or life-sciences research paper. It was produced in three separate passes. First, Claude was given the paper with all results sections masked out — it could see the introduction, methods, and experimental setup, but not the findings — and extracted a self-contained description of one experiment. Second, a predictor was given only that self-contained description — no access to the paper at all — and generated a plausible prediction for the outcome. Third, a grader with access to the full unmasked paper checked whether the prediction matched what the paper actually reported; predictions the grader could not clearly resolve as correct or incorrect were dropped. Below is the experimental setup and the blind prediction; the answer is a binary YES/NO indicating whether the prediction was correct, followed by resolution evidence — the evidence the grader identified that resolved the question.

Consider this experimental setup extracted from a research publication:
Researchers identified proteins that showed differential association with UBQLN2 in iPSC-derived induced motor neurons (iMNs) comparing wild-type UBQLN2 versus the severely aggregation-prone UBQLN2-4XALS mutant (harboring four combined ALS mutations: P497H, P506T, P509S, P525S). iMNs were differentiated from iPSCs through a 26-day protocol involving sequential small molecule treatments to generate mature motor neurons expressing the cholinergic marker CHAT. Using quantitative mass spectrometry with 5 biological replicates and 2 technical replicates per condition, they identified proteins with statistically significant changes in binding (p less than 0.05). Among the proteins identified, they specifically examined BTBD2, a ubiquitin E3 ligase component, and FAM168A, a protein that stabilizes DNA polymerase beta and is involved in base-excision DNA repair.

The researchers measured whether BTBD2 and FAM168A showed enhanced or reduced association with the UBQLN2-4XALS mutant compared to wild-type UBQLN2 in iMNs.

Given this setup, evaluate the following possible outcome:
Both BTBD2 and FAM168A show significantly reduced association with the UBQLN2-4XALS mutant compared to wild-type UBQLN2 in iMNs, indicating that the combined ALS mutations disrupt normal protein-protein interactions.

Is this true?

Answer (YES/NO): NO